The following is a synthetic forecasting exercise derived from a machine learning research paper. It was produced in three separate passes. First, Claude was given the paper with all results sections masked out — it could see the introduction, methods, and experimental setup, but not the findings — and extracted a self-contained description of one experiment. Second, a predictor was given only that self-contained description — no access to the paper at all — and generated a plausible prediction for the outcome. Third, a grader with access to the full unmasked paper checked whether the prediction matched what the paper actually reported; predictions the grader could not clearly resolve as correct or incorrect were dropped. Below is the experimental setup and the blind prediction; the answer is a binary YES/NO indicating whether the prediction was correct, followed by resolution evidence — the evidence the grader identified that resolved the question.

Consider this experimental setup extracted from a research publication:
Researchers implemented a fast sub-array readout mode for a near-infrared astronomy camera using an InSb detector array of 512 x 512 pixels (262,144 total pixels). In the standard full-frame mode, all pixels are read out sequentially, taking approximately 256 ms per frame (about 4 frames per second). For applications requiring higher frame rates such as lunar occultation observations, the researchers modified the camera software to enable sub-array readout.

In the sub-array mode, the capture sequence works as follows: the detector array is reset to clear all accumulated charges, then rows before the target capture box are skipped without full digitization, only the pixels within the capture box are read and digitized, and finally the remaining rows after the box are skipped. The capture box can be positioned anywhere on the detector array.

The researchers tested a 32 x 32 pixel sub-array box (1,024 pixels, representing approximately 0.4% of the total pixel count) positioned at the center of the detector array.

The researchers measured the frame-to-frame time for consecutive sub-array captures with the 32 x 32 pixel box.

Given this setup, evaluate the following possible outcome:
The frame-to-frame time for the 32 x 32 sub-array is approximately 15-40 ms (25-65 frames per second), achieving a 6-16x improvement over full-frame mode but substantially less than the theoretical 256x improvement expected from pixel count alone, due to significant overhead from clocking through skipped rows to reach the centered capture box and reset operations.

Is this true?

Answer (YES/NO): NO